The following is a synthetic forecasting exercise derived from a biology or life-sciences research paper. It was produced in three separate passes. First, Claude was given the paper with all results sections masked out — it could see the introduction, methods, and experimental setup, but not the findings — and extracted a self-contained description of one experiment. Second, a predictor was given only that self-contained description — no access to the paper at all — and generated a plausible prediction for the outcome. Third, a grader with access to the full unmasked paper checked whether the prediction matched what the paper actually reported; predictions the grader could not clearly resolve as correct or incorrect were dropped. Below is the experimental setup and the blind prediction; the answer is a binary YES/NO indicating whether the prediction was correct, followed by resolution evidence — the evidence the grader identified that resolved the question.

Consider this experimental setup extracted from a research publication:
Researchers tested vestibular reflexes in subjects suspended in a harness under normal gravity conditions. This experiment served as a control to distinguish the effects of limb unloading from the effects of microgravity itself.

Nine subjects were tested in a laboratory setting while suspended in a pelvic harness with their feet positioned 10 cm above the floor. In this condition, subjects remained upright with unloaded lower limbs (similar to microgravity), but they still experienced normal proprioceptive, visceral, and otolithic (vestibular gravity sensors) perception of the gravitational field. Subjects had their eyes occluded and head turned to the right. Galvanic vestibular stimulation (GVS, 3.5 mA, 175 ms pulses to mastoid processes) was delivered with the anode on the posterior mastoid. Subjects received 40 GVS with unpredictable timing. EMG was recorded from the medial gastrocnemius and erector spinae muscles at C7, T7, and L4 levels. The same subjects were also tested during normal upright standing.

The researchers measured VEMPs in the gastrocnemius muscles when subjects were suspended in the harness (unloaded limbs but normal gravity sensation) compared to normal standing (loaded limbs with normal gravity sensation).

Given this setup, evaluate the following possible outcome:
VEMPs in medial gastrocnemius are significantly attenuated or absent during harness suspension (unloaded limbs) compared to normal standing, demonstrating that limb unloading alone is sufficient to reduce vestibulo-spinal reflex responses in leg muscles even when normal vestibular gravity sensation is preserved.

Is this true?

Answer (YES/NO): YES